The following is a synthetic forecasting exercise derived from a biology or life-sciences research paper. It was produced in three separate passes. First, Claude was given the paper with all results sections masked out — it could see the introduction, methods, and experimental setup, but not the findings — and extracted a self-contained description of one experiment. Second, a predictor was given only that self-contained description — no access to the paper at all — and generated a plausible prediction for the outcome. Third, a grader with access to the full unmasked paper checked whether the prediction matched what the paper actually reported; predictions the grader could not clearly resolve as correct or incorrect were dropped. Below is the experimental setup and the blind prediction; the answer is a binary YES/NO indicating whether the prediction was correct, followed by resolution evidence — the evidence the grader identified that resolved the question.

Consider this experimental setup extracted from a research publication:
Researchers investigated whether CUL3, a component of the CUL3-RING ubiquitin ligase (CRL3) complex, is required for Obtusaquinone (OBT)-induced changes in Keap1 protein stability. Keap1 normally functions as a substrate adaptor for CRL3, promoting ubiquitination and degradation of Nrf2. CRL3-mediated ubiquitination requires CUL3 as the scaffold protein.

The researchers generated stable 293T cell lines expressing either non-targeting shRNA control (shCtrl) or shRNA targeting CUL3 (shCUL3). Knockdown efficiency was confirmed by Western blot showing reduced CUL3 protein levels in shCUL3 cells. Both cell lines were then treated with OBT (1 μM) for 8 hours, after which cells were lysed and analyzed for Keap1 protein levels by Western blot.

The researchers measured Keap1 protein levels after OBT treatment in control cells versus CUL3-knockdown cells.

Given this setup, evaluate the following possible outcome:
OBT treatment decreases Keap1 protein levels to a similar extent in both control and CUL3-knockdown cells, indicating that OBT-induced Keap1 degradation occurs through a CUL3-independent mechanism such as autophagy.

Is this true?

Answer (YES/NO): NO